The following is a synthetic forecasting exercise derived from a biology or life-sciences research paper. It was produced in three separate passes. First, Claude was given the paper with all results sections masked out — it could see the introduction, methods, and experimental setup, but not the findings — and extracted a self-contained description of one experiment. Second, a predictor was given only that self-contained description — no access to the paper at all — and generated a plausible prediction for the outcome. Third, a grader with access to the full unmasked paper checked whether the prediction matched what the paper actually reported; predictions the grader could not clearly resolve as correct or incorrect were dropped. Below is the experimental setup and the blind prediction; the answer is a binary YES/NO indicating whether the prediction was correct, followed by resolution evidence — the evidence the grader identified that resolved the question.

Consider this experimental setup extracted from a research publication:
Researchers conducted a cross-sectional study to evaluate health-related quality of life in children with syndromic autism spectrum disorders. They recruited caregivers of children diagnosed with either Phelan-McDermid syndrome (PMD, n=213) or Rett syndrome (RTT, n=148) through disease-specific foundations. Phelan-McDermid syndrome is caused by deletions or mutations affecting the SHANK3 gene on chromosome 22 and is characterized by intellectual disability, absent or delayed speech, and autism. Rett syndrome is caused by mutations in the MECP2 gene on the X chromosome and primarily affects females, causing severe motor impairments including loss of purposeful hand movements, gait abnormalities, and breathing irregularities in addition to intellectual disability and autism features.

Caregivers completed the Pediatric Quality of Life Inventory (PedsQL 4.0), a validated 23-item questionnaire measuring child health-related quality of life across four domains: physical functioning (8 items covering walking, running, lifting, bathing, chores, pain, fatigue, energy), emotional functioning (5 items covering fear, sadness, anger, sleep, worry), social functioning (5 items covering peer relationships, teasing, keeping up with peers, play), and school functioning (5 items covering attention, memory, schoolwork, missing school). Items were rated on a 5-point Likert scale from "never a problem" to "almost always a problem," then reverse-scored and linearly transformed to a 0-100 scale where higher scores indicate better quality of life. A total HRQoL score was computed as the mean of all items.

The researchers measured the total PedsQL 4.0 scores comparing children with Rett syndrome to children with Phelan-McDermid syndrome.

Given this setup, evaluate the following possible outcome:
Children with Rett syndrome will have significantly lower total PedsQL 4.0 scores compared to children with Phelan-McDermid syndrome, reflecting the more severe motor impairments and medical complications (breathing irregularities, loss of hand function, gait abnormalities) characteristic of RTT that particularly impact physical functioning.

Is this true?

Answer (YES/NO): YES